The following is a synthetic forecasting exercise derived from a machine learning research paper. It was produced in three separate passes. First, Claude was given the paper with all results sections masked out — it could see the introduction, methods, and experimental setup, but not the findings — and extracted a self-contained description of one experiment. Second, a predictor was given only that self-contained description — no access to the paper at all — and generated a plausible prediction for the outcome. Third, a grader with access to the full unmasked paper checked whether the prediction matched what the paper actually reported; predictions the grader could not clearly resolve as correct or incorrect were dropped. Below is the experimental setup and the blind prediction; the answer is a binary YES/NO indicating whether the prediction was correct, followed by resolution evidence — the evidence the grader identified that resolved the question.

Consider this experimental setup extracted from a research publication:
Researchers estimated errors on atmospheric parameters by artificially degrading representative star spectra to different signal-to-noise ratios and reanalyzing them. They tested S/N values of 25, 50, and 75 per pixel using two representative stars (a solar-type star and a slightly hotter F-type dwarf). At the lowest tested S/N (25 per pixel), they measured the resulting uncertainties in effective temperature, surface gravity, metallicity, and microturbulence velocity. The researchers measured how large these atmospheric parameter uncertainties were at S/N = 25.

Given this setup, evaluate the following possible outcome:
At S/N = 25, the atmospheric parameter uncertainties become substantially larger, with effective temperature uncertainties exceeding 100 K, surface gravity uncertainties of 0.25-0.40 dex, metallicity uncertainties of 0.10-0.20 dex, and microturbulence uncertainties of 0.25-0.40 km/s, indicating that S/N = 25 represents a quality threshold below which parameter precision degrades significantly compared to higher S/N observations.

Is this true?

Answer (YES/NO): NO